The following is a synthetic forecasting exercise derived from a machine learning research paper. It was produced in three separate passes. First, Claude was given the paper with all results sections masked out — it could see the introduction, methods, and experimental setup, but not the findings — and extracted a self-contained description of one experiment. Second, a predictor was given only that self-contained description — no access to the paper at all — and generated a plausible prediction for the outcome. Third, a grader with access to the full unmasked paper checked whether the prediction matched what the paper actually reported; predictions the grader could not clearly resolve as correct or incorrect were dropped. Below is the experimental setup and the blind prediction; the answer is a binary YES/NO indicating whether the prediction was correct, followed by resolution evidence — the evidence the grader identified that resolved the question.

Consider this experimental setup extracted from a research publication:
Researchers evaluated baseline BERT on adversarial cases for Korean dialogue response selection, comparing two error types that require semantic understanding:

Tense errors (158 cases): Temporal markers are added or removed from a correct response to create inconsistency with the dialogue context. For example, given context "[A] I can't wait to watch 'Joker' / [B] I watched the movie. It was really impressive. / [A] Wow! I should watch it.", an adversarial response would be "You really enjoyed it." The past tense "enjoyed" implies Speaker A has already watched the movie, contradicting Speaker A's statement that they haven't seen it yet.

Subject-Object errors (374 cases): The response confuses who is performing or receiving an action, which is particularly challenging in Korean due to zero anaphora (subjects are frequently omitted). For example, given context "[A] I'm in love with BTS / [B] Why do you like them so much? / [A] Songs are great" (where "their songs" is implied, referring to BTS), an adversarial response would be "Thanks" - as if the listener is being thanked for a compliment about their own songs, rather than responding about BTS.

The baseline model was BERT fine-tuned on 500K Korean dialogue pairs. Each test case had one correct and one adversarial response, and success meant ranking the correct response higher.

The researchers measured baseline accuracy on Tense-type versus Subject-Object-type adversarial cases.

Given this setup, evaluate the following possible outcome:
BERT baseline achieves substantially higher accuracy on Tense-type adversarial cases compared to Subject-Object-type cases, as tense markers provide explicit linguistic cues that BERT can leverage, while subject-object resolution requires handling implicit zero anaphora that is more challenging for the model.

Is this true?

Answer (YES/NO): NO